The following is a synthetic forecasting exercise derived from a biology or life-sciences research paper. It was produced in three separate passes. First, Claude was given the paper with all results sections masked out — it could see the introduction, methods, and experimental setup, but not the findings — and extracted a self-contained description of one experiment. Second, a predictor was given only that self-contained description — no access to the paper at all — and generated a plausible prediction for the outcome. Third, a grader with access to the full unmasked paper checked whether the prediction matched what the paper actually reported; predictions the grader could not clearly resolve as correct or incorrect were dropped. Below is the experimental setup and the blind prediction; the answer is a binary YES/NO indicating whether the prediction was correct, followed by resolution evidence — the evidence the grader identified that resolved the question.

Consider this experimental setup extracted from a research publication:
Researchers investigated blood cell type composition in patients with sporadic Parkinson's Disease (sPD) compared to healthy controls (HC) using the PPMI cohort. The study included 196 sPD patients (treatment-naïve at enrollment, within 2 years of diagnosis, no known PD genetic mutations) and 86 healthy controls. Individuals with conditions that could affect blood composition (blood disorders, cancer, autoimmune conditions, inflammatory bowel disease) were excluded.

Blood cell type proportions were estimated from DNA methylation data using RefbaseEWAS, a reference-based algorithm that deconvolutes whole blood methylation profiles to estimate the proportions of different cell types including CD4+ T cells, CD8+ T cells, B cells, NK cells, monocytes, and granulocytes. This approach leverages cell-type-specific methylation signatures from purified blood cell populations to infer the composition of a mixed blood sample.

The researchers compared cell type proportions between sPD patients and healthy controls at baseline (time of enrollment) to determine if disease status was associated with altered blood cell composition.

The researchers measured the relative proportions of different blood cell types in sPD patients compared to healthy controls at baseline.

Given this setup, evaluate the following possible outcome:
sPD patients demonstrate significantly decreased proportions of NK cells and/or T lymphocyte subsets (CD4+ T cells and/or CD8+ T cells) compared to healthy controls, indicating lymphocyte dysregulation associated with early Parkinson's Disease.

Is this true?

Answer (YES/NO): NO